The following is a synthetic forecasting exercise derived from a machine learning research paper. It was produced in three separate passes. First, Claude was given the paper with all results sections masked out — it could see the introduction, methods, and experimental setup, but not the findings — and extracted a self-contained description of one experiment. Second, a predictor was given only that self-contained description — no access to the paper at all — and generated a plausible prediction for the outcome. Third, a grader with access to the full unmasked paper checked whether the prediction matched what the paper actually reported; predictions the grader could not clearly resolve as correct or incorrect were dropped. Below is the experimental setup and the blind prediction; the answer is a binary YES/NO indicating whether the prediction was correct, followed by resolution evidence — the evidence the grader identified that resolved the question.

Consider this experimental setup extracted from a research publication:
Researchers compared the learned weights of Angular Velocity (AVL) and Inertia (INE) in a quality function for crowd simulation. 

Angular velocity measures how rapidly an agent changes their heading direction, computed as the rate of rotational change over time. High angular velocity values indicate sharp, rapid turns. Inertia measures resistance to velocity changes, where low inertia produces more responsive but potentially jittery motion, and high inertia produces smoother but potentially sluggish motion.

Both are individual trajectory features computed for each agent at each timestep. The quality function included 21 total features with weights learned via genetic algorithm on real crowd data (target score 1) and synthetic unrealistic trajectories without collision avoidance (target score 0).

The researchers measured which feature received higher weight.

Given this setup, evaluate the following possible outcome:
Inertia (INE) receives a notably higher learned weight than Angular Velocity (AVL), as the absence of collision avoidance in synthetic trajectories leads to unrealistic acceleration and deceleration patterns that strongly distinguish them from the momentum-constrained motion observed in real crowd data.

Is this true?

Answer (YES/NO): NO